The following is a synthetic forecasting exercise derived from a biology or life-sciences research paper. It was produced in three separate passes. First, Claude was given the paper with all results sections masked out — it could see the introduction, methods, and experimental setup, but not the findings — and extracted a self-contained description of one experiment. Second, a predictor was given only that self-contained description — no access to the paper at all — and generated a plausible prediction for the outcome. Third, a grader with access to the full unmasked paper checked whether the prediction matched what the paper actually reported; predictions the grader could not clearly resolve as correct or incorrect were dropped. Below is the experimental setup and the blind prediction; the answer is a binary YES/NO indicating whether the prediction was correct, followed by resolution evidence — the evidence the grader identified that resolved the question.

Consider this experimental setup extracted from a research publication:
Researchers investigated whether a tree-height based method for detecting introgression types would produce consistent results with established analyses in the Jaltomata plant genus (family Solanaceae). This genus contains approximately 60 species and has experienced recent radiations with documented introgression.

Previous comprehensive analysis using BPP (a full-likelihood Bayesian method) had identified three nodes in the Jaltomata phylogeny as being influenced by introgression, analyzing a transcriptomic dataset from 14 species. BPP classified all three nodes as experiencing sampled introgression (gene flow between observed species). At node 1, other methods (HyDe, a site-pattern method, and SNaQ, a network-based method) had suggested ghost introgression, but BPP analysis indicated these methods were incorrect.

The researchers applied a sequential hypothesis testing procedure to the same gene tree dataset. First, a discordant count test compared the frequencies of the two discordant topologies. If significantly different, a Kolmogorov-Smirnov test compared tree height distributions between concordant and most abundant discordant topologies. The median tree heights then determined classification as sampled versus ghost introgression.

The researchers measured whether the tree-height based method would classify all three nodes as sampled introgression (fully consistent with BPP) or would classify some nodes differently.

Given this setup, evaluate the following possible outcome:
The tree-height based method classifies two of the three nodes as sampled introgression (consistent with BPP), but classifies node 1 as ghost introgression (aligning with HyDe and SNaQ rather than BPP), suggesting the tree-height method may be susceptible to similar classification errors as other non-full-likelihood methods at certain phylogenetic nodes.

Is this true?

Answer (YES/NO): NO